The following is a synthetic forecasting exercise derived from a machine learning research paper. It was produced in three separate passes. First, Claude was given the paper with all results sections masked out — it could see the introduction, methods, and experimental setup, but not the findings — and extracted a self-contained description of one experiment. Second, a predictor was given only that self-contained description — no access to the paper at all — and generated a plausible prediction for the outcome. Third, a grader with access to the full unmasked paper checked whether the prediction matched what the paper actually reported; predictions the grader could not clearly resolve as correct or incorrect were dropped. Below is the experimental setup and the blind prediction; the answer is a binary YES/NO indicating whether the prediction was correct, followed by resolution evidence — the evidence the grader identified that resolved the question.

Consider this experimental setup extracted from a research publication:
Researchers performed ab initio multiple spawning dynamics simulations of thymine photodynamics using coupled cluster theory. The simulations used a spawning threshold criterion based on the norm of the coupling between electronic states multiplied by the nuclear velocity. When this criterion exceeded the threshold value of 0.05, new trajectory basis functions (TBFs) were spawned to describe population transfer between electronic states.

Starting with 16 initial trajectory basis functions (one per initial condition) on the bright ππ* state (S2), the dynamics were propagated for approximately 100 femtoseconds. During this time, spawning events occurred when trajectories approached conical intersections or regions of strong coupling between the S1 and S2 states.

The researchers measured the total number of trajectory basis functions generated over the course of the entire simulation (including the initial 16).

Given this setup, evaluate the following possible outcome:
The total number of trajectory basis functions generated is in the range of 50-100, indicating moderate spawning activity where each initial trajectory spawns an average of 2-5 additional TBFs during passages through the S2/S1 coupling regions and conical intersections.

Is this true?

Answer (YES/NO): YES